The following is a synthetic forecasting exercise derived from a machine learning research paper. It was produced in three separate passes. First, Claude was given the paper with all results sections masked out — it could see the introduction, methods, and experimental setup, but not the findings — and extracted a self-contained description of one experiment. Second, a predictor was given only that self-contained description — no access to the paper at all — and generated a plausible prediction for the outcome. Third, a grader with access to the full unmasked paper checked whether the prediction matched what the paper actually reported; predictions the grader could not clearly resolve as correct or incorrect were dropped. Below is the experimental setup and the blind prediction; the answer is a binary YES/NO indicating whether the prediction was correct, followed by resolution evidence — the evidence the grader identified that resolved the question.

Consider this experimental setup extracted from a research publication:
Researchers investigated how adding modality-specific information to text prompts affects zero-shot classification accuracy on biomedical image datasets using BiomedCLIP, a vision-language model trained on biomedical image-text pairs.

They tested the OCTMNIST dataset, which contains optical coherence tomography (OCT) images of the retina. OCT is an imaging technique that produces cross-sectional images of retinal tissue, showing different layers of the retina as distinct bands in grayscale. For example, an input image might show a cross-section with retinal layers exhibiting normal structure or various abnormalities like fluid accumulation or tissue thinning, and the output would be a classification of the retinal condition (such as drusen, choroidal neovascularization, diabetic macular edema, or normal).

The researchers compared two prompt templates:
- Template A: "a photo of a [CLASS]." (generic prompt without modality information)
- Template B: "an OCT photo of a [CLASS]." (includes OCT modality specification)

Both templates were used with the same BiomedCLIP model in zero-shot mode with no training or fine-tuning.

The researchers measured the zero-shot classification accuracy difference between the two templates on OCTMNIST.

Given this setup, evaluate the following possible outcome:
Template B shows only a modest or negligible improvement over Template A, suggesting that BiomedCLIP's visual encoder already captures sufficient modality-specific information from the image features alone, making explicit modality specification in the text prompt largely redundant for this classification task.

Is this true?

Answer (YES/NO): NO